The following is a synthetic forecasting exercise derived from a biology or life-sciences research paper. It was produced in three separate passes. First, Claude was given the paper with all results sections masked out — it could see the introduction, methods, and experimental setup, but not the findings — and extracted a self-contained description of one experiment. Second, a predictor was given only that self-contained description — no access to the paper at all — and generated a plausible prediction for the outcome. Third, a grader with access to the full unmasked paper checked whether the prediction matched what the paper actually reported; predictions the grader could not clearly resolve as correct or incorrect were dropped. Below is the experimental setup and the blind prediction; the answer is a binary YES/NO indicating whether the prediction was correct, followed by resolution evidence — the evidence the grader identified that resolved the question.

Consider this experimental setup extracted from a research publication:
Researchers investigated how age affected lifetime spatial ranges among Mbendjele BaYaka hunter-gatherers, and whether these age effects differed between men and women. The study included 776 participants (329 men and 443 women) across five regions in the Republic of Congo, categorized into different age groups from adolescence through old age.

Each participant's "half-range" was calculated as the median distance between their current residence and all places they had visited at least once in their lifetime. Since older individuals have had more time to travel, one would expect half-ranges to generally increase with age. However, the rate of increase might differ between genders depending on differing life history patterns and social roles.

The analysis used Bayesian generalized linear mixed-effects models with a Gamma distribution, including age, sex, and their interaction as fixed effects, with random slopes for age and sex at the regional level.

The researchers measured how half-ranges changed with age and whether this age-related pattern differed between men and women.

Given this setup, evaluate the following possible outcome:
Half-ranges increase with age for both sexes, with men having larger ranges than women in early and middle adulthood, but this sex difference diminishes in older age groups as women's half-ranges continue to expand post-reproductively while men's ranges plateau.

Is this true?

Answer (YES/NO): NO